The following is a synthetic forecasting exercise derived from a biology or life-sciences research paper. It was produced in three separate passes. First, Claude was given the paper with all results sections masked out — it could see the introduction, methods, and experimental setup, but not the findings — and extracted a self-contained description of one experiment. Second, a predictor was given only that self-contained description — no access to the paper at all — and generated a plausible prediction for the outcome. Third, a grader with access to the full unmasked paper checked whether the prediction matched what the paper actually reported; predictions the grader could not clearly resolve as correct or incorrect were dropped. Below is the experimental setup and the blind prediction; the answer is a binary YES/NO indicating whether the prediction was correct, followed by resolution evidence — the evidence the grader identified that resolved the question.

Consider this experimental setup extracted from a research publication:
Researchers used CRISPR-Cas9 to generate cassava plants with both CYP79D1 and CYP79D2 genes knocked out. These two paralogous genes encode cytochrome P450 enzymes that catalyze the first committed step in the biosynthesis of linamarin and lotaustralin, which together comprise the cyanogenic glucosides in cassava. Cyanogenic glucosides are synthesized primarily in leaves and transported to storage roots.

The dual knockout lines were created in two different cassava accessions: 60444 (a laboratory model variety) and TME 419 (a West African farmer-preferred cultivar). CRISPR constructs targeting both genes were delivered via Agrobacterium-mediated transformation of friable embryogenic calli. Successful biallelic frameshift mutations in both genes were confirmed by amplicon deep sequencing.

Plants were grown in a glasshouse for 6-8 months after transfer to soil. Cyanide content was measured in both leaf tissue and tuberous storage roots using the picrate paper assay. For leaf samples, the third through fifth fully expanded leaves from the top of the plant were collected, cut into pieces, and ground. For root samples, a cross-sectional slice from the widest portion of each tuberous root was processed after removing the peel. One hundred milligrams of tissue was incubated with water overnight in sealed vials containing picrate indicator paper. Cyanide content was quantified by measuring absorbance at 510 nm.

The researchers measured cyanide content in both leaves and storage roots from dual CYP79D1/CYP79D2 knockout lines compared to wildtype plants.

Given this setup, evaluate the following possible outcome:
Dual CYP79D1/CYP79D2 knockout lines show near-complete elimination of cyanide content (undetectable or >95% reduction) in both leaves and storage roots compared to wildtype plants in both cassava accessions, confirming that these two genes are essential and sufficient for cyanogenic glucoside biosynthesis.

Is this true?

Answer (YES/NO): YES